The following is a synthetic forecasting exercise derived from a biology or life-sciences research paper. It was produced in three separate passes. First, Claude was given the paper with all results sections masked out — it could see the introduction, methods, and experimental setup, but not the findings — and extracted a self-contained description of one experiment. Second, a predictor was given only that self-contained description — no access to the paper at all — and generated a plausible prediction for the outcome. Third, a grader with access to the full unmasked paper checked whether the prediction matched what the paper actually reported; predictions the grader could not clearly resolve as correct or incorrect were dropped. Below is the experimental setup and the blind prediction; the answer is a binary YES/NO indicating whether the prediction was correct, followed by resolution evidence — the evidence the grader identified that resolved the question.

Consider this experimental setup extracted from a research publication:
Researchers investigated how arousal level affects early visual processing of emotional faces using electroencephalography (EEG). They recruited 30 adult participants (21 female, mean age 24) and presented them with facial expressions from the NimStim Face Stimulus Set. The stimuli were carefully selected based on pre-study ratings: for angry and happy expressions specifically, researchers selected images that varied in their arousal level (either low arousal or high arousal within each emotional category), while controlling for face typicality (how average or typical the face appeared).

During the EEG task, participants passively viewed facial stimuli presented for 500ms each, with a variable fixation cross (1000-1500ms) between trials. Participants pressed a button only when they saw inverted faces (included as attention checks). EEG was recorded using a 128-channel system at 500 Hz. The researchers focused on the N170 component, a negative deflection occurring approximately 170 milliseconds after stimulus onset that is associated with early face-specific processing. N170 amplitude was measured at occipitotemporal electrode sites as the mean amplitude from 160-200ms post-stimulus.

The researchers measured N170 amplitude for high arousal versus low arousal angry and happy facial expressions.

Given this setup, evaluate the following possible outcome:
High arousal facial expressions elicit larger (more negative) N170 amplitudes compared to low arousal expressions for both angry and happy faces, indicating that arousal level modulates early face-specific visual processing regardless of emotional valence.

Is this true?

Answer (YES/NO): YES